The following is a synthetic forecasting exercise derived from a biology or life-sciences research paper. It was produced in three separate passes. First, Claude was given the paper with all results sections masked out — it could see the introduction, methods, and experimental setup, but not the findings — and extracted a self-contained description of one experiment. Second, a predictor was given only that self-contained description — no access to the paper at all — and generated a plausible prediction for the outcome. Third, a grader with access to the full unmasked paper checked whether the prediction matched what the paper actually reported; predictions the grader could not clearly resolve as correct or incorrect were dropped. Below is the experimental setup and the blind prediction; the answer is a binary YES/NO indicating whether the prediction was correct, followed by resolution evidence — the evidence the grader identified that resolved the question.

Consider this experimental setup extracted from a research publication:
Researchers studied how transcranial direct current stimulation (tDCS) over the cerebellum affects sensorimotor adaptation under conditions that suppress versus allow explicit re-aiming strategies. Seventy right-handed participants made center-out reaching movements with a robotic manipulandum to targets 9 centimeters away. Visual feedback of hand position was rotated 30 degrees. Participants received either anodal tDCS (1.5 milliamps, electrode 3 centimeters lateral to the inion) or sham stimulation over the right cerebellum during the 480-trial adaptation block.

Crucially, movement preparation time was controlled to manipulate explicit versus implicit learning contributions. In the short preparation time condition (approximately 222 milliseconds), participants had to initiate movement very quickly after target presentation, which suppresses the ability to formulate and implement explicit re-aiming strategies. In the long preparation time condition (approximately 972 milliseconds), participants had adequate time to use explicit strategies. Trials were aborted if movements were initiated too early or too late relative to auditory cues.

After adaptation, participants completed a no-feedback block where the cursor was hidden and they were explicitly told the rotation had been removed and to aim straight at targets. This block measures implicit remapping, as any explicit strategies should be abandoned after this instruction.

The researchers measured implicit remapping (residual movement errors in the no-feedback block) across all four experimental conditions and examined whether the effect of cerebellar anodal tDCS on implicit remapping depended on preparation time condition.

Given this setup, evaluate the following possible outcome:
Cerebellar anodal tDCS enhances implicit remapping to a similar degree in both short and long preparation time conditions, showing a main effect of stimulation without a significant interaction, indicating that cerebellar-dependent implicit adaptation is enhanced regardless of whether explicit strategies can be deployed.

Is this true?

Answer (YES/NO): NO